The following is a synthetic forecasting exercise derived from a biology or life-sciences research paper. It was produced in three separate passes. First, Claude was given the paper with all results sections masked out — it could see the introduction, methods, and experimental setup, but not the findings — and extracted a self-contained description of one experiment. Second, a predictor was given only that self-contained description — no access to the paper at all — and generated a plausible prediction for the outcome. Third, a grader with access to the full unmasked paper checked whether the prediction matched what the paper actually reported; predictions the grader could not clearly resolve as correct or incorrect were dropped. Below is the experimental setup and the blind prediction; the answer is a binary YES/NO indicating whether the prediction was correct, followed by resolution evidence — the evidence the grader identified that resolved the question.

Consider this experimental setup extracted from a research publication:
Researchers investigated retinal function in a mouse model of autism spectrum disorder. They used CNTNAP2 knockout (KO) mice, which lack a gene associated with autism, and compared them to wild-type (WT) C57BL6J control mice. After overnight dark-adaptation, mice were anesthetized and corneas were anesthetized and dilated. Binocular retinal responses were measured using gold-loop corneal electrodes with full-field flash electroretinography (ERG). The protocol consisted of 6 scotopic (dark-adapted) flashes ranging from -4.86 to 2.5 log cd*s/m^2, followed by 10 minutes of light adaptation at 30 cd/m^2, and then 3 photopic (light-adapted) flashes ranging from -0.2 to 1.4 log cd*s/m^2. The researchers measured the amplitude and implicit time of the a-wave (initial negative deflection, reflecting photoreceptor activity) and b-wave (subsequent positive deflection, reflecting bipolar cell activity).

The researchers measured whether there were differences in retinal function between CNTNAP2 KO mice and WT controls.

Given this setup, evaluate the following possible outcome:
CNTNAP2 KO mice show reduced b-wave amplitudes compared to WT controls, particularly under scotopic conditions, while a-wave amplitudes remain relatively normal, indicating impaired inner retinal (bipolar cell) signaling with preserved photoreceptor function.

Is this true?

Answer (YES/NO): NO